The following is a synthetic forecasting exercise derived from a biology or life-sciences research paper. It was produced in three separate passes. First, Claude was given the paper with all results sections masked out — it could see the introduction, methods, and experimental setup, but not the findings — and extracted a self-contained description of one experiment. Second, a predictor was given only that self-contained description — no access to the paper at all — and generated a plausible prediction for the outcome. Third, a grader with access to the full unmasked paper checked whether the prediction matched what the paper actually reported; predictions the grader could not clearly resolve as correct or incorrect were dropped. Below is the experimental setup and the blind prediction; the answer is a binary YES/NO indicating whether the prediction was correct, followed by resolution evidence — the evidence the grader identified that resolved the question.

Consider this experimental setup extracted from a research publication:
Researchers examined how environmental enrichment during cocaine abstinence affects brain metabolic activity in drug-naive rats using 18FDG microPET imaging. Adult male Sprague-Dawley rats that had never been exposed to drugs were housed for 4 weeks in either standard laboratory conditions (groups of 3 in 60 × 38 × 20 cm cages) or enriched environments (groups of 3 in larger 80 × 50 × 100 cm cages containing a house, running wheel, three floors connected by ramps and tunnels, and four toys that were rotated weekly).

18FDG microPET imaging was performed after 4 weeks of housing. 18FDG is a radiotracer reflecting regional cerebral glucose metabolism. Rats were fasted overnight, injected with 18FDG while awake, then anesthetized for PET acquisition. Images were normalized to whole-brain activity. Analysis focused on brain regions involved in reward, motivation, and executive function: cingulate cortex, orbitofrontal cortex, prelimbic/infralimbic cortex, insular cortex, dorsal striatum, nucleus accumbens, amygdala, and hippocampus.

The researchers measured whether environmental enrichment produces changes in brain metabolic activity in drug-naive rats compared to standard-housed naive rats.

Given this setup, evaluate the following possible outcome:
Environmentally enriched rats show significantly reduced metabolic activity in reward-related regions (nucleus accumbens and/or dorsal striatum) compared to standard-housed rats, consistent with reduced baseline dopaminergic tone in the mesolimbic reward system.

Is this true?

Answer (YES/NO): NO